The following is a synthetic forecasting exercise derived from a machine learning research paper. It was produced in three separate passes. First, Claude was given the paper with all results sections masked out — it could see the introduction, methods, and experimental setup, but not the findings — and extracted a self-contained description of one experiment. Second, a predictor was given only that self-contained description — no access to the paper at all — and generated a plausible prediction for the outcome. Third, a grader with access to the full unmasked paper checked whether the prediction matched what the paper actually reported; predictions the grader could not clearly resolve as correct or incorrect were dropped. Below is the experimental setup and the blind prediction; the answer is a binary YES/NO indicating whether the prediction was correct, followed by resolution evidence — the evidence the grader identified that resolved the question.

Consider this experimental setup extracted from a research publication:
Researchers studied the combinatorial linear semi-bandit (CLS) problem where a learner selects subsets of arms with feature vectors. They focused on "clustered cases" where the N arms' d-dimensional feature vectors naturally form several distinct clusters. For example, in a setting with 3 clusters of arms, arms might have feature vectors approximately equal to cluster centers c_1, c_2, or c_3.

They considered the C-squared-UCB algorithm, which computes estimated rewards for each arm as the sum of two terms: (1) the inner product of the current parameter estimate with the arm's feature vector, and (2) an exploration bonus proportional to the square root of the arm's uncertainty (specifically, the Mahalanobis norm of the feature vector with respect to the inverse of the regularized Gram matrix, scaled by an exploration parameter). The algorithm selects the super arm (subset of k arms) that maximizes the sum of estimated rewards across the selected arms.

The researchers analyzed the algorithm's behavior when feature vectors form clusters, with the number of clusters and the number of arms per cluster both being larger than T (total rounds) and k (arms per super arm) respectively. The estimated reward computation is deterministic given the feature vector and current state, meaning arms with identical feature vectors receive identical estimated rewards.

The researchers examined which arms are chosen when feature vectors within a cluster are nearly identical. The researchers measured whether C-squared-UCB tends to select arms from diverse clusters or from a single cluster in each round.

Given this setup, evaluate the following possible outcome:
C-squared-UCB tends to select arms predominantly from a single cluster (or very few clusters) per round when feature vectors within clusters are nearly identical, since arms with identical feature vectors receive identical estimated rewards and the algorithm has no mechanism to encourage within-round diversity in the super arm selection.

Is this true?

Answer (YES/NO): YES